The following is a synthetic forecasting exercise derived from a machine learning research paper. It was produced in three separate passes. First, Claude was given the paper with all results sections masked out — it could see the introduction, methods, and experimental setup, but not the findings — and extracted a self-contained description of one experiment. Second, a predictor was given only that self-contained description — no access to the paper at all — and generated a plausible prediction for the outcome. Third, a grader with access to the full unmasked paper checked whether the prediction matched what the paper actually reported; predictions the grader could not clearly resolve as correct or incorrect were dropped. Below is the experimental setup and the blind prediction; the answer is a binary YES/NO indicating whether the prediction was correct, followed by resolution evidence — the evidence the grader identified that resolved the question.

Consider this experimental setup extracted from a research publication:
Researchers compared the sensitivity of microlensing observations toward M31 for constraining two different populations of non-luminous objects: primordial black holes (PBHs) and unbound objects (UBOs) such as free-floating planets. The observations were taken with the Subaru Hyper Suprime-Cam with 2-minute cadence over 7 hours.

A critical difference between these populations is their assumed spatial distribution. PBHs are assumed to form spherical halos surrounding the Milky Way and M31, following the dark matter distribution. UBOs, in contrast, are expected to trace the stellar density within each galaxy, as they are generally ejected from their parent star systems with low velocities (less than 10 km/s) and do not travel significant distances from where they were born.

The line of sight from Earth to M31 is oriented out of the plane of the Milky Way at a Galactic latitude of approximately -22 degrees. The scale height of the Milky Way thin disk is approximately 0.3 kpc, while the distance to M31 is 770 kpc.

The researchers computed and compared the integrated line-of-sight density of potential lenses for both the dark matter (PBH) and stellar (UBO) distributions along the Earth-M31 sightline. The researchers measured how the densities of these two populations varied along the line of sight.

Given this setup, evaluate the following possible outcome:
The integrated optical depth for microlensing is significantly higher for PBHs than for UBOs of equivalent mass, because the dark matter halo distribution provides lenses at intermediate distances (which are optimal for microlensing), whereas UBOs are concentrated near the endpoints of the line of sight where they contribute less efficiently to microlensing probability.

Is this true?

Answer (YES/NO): YES